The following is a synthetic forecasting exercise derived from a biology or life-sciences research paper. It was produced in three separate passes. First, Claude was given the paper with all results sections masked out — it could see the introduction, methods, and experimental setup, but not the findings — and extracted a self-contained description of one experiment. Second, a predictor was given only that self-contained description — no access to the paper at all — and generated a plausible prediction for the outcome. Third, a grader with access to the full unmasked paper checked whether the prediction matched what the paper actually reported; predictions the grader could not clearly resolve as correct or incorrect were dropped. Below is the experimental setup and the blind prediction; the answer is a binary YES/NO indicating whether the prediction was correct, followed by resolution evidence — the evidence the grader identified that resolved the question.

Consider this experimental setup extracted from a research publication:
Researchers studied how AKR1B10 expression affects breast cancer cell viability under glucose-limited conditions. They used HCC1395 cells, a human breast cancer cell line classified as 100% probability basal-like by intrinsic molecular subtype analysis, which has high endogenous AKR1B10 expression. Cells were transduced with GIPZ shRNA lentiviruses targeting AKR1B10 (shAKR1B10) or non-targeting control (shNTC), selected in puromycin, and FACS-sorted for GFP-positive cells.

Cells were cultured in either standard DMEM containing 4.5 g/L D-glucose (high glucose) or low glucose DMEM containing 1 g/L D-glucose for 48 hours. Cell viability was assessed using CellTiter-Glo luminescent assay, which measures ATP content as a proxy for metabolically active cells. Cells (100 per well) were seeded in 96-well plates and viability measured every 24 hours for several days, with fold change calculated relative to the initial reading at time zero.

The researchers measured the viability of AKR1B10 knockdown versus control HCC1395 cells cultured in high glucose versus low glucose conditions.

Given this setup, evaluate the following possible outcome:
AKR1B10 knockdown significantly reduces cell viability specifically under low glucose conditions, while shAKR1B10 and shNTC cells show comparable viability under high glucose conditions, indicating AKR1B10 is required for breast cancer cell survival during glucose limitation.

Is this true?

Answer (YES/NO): YES